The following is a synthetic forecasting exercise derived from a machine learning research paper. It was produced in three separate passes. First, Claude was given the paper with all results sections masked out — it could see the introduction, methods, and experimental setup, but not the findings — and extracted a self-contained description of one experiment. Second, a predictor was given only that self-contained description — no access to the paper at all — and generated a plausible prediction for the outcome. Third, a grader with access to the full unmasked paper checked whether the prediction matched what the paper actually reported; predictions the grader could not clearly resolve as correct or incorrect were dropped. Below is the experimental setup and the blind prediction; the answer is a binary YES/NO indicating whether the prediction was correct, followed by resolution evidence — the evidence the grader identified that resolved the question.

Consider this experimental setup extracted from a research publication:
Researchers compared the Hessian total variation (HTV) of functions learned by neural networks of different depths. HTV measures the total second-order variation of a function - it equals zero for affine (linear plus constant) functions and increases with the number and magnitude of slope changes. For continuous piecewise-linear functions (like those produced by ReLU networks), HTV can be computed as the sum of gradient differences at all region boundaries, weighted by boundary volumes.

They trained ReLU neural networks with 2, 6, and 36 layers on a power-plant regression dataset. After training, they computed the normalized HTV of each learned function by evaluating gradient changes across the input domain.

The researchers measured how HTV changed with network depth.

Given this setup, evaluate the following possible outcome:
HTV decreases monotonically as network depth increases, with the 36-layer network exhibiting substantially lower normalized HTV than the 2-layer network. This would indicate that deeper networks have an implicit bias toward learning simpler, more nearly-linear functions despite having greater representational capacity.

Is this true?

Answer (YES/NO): NO